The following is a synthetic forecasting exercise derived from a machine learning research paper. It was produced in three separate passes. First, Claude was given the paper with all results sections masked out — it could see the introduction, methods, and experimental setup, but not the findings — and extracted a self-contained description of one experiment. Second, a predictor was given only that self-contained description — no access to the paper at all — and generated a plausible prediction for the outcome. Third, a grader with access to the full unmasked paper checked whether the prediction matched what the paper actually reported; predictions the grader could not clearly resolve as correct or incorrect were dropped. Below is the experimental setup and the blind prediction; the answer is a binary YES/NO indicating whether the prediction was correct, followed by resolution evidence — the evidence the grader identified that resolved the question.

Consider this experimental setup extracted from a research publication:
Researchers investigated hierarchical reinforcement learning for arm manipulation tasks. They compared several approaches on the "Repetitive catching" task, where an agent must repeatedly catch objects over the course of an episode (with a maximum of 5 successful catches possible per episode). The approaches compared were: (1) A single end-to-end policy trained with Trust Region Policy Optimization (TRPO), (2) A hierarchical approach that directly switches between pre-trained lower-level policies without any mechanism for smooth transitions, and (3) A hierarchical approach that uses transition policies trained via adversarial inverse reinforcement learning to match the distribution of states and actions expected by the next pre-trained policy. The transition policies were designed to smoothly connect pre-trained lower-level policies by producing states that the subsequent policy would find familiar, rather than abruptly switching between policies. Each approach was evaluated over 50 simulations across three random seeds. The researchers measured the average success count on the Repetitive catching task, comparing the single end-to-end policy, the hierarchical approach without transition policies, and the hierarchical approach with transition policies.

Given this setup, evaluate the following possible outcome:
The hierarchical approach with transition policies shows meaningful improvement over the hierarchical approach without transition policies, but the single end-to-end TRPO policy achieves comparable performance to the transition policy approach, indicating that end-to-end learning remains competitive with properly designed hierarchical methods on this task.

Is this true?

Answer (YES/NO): NO